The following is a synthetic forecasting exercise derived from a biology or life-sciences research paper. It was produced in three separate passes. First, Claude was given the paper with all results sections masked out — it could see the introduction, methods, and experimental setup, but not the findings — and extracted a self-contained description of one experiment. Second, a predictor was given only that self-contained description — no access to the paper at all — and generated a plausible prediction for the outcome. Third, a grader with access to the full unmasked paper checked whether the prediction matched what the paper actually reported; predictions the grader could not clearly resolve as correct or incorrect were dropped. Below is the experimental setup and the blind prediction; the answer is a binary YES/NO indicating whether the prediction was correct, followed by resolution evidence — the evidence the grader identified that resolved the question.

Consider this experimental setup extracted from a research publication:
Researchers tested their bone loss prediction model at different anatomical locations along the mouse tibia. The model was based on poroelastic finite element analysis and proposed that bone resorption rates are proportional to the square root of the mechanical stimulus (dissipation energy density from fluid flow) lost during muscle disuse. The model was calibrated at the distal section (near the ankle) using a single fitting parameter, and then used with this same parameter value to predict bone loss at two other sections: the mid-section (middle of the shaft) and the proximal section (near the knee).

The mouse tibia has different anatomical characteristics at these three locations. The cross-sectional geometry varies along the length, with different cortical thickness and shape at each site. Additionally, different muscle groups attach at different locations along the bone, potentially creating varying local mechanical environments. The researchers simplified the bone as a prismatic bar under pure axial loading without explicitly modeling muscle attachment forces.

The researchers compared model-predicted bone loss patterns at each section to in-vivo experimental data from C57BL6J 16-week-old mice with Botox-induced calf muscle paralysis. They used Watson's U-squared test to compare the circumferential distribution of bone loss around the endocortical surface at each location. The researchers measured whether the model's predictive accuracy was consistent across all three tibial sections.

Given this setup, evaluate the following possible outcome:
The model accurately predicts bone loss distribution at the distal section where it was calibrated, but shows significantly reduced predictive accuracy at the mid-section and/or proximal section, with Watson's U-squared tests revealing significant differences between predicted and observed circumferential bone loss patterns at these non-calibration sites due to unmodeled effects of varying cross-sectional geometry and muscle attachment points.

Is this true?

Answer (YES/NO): YES